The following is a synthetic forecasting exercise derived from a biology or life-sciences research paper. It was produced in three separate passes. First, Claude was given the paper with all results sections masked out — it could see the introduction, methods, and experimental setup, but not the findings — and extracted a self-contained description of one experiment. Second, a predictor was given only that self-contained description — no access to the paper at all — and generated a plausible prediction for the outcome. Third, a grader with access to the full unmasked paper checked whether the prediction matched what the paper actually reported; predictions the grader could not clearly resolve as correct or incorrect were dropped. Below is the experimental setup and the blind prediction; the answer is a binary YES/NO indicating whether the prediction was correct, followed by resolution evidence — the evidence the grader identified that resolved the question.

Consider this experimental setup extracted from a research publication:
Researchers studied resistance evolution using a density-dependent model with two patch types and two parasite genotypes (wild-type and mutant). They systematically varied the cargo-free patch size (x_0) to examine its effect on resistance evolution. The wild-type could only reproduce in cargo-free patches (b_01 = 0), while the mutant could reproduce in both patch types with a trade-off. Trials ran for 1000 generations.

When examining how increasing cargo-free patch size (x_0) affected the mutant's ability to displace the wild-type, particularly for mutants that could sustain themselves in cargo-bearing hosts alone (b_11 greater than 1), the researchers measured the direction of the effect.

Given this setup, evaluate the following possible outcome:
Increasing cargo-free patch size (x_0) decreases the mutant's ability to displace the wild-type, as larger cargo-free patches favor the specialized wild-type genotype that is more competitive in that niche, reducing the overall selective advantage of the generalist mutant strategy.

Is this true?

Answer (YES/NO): NO